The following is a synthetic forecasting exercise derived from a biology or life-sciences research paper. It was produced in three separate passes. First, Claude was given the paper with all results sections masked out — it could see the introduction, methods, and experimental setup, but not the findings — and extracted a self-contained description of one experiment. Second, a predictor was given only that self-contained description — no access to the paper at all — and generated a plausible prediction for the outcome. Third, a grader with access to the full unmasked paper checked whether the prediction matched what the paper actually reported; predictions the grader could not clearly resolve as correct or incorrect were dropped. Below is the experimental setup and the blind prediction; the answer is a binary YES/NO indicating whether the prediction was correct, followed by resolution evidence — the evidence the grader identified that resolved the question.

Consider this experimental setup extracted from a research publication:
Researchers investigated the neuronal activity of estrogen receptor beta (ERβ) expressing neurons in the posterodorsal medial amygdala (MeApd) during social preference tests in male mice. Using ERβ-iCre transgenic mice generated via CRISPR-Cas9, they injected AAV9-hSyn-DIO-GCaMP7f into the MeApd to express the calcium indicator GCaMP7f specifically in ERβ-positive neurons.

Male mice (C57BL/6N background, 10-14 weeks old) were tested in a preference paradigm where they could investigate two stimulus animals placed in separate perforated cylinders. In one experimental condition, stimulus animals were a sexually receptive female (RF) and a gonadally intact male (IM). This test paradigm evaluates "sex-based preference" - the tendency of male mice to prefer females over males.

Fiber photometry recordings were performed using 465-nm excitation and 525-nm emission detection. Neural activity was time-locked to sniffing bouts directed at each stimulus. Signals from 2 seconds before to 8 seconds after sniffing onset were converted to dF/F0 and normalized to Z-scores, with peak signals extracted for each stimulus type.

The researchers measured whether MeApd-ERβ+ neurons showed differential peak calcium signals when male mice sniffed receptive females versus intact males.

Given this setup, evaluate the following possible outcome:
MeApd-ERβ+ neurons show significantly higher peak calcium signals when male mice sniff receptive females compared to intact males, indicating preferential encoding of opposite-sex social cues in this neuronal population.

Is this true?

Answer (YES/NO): YES